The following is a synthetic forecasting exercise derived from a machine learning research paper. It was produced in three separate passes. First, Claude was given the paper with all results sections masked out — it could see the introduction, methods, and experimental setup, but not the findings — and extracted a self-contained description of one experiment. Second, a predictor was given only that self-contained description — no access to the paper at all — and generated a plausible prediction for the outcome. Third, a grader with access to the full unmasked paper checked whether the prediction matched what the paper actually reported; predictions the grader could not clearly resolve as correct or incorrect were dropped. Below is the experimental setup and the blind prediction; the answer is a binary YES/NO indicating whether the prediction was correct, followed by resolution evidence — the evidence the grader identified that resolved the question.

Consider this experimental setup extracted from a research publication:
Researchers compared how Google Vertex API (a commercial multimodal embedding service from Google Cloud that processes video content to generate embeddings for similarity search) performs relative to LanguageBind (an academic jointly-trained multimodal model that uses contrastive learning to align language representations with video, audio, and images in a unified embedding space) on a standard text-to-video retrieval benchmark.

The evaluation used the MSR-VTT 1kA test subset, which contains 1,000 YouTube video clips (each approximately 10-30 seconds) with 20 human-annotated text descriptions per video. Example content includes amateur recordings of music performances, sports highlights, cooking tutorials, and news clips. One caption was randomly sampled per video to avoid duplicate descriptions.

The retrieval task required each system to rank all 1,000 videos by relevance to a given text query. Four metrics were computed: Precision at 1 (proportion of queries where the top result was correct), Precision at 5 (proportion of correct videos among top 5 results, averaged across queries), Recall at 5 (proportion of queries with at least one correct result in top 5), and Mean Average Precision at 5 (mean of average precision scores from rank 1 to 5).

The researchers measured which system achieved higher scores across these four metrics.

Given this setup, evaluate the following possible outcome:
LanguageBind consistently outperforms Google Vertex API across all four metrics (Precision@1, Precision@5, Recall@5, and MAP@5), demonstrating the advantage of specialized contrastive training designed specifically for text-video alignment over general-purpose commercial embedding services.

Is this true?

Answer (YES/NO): YES